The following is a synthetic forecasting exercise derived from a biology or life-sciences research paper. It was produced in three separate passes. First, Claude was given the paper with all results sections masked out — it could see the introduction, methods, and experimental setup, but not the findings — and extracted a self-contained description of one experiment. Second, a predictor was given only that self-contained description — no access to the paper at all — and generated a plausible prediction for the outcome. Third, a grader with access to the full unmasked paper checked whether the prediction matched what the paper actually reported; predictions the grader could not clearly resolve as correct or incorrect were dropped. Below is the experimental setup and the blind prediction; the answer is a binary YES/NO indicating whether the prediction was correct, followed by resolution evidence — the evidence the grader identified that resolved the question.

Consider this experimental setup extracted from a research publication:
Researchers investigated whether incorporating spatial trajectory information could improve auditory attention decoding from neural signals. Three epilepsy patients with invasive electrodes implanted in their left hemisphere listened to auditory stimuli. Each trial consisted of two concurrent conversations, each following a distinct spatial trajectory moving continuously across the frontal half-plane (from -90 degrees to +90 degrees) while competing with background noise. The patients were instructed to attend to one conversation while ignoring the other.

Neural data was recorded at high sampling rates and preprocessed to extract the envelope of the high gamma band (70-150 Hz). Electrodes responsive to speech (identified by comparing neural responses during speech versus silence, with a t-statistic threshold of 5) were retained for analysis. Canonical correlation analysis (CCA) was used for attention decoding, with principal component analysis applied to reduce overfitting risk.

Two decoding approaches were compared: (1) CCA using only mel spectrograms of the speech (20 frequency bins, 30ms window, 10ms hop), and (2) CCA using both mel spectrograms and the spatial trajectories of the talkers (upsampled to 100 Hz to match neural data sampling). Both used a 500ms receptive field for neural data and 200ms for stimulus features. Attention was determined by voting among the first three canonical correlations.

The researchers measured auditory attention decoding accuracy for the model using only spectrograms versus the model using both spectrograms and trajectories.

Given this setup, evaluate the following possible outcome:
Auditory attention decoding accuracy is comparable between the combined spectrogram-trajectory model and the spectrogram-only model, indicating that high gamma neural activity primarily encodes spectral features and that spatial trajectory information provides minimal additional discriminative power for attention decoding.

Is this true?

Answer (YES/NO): NO